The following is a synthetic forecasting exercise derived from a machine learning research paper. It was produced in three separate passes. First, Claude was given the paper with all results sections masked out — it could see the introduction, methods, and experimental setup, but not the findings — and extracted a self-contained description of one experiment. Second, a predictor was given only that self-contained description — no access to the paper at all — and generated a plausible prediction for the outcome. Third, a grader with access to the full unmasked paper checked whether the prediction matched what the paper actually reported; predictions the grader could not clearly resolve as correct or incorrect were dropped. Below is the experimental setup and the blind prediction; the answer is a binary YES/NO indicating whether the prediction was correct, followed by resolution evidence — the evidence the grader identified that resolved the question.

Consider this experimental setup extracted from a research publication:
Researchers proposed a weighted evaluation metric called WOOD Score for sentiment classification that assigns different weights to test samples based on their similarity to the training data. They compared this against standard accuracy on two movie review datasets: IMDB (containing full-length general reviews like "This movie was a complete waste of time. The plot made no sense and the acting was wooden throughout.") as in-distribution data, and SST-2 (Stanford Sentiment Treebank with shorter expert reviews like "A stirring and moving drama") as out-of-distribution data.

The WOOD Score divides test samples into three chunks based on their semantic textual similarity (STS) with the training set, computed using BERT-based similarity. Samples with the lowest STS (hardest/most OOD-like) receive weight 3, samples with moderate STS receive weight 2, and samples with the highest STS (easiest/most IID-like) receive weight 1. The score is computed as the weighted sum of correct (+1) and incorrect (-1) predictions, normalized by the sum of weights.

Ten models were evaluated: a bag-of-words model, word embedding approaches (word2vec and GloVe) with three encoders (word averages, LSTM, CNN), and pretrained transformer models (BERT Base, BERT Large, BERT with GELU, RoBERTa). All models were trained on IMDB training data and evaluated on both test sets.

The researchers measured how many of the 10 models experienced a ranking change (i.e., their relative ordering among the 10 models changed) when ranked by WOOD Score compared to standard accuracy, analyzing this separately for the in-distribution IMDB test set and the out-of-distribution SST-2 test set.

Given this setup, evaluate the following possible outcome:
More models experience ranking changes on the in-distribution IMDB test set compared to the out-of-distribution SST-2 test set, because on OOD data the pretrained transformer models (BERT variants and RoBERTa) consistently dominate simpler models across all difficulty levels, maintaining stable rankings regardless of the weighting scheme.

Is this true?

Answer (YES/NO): YES